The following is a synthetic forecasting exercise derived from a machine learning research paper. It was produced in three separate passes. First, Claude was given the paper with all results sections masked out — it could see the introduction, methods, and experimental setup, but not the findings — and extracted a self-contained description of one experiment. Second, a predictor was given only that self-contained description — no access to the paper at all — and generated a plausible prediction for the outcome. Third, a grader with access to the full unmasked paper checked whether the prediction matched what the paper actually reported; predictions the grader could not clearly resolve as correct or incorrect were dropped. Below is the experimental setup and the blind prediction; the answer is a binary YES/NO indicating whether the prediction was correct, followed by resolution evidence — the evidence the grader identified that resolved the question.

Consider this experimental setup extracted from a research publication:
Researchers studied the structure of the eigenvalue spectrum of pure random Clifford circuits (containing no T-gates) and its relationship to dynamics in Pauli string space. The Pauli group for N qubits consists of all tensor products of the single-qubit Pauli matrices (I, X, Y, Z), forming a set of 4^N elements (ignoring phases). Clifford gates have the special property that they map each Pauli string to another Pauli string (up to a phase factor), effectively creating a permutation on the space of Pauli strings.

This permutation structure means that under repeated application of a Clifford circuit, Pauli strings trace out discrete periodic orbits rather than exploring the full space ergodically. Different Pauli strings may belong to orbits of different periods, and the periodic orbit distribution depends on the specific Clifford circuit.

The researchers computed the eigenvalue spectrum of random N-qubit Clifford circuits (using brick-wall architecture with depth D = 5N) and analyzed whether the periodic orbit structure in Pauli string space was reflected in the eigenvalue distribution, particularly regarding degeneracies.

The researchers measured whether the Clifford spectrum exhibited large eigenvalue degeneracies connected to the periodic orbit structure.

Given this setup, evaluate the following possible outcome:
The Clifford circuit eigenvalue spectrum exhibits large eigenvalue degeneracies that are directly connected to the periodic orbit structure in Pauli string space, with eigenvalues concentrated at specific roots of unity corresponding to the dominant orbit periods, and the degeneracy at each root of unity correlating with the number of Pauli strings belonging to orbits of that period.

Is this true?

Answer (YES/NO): NO